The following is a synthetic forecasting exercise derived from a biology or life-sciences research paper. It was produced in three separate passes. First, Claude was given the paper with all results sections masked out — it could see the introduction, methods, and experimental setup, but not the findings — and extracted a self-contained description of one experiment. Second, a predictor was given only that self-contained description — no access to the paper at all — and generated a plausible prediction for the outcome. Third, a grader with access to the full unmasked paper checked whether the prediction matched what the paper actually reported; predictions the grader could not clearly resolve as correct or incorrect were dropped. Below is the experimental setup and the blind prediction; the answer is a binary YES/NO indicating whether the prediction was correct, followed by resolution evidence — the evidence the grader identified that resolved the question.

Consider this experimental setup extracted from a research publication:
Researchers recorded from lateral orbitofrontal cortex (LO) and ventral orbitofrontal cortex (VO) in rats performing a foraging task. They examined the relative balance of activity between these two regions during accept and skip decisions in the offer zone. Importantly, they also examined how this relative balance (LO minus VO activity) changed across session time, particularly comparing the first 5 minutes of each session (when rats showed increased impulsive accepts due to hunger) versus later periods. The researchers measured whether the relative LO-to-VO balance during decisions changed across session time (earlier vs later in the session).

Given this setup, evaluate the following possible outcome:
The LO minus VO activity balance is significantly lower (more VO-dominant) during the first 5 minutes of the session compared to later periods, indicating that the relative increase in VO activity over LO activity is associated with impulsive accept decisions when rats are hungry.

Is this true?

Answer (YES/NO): NO